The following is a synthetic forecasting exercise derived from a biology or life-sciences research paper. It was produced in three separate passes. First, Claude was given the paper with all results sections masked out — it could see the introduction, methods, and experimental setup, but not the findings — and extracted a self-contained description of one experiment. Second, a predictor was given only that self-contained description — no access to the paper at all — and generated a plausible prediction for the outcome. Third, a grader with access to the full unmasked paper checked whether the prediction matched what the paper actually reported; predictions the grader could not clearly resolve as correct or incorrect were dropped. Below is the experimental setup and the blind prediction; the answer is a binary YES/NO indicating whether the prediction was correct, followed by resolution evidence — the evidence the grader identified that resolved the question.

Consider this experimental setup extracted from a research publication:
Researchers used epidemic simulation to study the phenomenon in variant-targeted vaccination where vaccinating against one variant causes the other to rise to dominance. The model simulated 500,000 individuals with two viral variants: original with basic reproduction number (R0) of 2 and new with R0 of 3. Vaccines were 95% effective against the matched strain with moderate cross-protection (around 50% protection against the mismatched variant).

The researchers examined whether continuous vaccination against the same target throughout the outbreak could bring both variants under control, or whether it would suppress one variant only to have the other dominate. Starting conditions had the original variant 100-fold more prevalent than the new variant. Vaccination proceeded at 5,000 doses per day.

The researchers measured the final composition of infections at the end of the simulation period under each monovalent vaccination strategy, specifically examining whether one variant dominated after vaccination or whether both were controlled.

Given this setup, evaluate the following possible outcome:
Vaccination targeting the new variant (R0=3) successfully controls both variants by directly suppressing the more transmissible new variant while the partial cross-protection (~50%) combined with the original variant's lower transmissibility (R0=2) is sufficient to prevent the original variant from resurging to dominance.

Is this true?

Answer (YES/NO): NO